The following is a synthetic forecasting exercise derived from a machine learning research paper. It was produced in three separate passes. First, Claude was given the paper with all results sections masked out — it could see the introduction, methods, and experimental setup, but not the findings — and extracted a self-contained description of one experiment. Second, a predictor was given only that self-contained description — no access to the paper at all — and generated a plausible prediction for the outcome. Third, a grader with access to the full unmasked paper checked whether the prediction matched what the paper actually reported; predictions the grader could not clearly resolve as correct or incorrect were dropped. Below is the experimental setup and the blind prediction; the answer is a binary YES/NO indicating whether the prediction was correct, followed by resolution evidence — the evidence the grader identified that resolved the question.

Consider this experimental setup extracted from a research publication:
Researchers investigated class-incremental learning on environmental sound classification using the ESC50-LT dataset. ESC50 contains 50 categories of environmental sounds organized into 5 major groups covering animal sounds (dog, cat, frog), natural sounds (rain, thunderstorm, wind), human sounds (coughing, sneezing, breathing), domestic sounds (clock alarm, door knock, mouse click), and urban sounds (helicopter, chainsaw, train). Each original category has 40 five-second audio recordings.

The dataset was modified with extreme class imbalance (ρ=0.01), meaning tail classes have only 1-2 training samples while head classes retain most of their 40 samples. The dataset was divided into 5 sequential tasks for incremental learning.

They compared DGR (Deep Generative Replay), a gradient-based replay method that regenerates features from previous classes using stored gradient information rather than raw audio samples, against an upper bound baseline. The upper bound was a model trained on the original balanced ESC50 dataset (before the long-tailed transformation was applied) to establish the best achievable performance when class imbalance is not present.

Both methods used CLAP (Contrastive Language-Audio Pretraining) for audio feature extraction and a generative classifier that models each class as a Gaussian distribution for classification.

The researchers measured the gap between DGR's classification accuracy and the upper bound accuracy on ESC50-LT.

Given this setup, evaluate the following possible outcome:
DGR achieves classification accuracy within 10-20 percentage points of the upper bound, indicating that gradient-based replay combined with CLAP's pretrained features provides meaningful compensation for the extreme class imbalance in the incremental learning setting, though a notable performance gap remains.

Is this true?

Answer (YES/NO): NO